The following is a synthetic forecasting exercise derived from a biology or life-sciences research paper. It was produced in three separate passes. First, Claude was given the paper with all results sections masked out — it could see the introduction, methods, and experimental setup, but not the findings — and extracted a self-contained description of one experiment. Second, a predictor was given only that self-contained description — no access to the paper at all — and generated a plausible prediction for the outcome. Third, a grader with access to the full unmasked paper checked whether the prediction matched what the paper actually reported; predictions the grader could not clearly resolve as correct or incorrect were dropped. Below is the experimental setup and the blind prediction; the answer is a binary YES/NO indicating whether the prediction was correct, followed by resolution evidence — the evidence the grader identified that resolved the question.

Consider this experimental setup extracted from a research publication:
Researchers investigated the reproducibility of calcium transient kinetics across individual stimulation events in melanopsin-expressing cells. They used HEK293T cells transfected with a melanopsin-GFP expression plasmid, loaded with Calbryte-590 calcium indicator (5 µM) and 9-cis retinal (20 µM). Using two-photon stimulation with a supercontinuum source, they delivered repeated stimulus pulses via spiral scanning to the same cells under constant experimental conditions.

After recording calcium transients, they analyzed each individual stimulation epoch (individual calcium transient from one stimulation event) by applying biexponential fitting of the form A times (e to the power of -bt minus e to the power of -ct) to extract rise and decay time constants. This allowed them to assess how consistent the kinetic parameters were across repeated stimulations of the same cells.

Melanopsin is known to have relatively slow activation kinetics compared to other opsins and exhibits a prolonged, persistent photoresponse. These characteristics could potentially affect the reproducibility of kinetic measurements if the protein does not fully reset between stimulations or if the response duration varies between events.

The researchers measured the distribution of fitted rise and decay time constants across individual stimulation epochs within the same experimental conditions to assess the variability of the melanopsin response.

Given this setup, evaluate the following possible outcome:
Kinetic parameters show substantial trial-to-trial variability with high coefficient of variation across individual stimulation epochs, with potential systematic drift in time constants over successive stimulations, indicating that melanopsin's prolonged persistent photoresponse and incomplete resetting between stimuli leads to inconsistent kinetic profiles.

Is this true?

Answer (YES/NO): YES